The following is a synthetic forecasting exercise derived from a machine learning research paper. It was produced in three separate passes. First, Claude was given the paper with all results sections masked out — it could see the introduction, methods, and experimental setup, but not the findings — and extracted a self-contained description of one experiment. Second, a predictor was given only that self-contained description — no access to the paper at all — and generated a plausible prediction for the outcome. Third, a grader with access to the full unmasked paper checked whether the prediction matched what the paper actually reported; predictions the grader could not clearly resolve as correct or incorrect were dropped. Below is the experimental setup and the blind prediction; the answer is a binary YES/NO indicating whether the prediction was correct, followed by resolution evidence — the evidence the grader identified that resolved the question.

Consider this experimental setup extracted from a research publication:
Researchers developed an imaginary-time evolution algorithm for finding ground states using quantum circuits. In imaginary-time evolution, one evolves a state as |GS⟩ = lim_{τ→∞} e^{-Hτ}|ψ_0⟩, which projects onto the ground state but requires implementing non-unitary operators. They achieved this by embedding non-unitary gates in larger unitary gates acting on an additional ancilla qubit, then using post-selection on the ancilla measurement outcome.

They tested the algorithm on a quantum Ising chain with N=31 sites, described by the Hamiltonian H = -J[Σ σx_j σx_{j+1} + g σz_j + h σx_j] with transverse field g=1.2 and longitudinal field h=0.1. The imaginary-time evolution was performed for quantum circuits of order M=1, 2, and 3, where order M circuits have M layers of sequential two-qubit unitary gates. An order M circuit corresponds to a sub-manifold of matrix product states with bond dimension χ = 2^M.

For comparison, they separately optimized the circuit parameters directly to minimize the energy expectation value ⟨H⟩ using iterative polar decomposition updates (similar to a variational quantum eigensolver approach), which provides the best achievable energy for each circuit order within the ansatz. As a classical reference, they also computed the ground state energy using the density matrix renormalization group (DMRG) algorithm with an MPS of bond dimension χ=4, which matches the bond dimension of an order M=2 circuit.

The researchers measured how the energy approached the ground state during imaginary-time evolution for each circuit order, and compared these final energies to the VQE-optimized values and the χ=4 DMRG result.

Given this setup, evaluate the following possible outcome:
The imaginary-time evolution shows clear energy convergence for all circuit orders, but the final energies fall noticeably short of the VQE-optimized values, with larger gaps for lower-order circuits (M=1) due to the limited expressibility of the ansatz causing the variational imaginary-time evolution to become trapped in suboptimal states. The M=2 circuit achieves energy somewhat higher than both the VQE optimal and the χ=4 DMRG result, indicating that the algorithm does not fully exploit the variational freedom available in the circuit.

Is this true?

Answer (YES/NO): NO